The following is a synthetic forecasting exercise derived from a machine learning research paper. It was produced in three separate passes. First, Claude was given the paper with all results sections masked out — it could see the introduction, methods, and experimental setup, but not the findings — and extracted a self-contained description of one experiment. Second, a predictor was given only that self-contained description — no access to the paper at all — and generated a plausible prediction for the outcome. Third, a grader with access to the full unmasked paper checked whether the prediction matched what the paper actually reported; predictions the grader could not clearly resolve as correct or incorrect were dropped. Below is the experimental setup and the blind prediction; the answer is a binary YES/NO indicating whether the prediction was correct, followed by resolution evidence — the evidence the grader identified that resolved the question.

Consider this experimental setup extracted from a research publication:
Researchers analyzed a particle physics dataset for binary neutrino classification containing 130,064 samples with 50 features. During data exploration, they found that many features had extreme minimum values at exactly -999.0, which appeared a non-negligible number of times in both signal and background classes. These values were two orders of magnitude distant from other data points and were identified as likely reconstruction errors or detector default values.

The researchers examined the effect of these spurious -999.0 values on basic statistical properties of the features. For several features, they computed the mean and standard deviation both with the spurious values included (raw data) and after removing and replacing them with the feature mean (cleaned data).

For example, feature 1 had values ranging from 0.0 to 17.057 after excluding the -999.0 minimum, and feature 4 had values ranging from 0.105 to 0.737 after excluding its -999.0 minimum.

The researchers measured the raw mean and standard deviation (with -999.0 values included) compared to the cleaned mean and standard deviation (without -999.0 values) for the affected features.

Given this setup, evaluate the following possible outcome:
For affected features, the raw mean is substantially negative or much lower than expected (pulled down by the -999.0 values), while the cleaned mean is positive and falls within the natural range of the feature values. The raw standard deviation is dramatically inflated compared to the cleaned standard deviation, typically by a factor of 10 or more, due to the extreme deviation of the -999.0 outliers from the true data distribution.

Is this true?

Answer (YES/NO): YES